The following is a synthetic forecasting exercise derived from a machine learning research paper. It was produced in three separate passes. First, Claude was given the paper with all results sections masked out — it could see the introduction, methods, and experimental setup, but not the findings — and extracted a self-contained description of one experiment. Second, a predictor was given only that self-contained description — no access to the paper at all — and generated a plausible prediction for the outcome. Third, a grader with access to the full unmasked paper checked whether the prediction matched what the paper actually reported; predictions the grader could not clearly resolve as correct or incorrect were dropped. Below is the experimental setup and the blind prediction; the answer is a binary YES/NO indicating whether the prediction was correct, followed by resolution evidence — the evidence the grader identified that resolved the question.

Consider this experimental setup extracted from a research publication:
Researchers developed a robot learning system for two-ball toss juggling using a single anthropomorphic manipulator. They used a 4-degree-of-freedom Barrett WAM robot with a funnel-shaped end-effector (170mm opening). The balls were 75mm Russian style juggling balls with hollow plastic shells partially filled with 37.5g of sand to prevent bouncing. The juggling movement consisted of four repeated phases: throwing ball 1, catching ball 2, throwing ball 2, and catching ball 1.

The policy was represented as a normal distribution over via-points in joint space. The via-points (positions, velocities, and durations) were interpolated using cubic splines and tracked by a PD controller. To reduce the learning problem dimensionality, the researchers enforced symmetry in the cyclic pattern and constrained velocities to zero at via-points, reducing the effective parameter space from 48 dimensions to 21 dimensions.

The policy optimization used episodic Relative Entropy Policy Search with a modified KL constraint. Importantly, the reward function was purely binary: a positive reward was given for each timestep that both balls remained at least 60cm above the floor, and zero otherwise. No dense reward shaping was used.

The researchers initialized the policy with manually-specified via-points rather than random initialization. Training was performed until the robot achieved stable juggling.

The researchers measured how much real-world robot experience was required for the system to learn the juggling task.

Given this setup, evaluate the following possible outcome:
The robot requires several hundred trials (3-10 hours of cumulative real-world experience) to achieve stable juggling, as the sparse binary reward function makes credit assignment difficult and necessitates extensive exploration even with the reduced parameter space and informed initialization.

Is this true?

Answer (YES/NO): NO